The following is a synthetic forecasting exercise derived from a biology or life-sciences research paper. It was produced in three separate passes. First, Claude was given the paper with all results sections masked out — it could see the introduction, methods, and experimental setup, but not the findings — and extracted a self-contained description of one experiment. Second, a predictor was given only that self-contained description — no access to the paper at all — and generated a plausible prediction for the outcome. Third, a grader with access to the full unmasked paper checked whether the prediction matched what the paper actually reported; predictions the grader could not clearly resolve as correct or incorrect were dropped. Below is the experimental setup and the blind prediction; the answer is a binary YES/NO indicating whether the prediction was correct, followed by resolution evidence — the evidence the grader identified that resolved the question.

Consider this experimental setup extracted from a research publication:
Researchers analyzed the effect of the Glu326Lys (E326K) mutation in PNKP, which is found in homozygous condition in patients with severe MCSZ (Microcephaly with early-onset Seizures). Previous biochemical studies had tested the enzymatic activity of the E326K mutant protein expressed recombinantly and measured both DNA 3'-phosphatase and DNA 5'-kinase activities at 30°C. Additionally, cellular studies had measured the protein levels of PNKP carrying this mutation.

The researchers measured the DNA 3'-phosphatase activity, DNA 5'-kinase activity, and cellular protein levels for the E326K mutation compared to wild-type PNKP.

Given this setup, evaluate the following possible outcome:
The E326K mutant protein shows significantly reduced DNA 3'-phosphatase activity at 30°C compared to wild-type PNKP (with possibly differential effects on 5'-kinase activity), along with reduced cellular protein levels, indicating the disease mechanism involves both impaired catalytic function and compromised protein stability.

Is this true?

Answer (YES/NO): NO